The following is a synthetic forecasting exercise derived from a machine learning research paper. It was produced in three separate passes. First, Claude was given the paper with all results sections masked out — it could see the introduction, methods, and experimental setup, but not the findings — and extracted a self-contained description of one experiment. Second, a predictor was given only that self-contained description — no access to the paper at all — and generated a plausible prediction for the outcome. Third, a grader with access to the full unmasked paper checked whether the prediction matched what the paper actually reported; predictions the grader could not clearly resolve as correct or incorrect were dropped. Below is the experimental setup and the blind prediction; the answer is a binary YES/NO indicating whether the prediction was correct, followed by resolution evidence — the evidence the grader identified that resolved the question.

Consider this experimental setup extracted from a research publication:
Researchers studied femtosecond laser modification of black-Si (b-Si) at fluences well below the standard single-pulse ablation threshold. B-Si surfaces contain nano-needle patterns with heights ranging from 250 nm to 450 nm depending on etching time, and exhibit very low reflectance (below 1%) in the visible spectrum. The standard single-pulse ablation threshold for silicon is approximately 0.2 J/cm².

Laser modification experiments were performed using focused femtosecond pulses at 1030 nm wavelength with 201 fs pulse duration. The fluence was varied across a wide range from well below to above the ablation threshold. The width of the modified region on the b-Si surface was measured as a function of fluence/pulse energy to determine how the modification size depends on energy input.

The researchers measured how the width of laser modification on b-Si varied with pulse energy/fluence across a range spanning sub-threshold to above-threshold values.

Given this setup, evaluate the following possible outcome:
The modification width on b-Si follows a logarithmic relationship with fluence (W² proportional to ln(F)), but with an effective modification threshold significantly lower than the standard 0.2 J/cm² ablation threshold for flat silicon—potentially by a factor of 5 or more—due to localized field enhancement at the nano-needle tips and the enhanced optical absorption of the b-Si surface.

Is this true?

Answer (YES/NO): NO